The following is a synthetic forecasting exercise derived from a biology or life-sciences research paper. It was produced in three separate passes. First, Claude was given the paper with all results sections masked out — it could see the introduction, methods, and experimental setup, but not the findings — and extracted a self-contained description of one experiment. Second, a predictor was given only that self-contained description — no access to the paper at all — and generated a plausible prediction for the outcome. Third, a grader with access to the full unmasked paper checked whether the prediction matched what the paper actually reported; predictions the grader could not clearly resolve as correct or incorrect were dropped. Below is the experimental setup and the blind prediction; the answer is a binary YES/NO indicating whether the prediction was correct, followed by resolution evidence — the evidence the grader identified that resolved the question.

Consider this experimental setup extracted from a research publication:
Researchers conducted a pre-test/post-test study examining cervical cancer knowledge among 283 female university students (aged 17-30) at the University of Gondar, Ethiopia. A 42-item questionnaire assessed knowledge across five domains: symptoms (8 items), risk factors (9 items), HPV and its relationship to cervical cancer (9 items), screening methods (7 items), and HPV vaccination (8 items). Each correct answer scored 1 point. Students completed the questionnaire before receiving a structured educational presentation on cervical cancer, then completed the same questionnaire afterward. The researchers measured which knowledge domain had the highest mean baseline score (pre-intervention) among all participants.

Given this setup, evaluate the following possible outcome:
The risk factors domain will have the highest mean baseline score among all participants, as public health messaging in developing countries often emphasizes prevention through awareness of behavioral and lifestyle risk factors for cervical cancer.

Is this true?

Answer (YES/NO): YES